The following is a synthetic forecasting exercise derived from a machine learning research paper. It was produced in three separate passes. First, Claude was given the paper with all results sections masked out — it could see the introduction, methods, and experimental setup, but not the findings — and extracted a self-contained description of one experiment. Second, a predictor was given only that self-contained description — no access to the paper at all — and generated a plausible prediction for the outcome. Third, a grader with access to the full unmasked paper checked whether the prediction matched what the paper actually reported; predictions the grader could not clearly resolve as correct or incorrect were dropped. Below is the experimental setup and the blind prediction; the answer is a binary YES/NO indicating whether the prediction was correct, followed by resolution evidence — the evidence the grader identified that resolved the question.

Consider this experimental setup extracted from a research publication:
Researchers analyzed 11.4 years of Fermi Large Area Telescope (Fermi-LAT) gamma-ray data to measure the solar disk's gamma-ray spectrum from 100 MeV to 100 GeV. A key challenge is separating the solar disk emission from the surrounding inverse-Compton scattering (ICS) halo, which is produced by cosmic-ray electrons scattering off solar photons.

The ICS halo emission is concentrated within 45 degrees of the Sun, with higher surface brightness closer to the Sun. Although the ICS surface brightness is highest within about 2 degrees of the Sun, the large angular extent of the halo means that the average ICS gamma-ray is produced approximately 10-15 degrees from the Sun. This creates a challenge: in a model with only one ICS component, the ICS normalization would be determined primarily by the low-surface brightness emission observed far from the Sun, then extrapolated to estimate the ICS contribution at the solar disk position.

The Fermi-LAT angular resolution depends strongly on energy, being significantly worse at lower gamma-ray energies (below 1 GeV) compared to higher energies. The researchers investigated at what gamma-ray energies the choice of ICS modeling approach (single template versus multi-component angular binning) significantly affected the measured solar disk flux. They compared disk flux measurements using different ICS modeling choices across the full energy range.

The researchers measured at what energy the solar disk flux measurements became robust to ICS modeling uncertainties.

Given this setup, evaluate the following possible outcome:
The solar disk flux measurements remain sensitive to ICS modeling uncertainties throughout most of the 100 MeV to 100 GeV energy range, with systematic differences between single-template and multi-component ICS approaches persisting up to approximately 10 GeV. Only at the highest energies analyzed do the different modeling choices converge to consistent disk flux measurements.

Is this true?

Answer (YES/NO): NO